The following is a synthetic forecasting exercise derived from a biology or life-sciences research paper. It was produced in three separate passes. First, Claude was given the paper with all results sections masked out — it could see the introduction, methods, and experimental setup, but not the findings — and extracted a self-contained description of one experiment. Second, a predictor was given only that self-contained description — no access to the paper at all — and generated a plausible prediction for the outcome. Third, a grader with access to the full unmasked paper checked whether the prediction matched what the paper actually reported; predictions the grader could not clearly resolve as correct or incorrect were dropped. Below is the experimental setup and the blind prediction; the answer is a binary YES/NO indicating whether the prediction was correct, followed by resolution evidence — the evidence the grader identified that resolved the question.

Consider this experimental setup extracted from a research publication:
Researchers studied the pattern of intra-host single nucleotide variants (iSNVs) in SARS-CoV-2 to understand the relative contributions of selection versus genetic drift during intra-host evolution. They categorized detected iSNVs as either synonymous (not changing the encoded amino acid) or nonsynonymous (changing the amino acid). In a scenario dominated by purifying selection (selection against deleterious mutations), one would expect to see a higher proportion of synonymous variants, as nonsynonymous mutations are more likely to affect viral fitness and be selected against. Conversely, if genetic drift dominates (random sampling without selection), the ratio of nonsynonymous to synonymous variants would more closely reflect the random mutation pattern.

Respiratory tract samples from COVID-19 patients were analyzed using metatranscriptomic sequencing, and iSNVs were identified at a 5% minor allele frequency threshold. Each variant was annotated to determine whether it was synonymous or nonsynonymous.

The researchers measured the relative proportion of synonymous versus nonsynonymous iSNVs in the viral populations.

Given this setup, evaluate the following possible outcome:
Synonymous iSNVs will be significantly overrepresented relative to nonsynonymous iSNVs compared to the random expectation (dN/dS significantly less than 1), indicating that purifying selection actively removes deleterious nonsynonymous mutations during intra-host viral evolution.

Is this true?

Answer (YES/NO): NO